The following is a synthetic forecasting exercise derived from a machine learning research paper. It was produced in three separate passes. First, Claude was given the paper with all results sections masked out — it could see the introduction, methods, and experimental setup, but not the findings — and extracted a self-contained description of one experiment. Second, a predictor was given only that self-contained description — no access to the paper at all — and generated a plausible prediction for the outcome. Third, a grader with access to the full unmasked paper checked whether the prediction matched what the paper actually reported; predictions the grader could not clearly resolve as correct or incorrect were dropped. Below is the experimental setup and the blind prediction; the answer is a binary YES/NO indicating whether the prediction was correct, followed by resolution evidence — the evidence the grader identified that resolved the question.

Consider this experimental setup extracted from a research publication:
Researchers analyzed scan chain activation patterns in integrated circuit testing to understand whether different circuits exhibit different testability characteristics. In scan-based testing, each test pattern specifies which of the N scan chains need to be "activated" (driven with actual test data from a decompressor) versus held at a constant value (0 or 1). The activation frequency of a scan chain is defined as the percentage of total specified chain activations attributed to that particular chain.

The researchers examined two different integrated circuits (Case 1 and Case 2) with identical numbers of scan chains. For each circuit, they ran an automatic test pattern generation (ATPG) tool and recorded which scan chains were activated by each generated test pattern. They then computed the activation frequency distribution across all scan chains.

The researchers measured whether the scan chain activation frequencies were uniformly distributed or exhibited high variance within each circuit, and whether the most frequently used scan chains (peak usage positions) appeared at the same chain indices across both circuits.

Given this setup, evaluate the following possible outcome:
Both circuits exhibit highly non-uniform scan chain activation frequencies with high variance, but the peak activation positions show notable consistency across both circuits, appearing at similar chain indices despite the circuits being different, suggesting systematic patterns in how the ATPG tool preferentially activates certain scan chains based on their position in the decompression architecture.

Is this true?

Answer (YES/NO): NO